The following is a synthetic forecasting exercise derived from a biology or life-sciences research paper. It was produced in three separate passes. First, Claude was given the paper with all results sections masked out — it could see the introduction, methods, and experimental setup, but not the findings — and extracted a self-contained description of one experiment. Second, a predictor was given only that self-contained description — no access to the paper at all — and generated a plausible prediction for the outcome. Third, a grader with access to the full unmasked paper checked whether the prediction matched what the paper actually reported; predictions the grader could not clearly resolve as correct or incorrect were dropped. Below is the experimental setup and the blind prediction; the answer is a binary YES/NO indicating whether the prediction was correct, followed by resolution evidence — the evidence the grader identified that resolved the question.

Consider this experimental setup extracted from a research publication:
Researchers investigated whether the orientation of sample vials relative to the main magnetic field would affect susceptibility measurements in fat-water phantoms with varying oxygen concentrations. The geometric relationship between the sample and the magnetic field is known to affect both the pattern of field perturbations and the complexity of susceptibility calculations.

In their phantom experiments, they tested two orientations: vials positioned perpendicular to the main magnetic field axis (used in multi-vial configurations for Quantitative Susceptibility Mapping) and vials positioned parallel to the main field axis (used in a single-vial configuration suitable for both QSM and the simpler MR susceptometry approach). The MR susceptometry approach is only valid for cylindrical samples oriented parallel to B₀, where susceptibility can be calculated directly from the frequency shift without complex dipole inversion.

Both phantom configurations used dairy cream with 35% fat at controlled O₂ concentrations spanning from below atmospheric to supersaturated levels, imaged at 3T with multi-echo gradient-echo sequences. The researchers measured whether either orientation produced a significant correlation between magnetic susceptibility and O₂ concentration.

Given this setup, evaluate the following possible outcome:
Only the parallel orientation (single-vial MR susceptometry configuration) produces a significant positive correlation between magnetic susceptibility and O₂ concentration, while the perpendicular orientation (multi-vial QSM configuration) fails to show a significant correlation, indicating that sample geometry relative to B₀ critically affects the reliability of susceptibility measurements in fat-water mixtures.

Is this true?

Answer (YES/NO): NO